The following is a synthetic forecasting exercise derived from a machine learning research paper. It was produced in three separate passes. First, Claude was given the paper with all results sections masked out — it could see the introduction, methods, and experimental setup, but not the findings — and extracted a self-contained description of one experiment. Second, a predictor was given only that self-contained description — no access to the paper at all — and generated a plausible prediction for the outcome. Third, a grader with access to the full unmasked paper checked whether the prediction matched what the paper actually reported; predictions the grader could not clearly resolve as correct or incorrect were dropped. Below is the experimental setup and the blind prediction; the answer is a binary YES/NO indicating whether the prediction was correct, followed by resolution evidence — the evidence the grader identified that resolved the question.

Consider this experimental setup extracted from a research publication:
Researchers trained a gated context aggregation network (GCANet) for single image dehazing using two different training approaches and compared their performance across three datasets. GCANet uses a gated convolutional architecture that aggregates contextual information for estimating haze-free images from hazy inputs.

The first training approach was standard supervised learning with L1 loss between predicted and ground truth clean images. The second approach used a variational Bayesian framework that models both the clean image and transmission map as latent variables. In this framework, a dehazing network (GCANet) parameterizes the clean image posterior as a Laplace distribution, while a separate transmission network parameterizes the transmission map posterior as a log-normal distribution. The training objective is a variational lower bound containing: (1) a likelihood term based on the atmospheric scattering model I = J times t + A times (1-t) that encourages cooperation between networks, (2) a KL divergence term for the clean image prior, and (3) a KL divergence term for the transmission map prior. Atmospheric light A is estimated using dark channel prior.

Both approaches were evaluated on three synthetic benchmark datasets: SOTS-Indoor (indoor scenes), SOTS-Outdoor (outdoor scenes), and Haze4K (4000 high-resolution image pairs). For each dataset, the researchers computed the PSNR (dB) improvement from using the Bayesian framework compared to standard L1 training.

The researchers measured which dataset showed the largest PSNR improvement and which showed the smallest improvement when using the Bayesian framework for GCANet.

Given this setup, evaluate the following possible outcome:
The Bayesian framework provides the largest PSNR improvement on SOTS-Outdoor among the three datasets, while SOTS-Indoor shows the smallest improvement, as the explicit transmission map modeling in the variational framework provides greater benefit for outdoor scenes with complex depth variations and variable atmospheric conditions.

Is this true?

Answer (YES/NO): YES